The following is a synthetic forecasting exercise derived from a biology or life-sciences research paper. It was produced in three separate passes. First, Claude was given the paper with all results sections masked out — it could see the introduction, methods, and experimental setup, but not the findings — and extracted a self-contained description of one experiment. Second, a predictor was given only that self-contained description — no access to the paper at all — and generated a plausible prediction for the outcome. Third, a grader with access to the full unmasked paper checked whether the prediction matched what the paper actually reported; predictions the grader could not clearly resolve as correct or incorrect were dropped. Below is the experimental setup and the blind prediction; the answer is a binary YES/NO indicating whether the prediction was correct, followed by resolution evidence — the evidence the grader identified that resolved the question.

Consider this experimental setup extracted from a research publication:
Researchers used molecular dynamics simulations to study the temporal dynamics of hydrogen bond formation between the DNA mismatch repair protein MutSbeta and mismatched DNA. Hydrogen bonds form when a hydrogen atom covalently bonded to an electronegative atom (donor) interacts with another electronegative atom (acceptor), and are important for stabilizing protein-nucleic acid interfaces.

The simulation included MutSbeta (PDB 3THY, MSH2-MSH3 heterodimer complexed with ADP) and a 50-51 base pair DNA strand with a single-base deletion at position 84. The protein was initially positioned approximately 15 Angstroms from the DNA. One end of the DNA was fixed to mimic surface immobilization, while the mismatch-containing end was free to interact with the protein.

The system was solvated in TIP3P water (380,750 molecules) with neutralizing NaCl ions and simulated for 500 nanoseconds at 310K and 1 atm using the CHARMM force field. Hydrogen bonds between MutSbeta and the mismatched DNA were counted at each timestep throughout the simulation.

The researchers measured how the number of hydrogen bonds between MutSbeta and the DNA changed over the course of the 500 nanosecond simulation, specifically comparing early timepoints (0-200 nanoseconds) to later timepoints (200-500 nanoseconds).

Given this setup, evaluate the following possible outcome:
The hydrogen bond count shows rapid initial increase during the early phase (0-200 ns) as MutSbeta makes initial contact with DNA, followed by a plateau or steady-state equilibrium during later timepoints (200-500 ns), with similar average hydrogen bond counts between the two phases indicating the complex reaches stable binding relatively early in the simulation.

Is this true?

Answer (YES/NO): NO